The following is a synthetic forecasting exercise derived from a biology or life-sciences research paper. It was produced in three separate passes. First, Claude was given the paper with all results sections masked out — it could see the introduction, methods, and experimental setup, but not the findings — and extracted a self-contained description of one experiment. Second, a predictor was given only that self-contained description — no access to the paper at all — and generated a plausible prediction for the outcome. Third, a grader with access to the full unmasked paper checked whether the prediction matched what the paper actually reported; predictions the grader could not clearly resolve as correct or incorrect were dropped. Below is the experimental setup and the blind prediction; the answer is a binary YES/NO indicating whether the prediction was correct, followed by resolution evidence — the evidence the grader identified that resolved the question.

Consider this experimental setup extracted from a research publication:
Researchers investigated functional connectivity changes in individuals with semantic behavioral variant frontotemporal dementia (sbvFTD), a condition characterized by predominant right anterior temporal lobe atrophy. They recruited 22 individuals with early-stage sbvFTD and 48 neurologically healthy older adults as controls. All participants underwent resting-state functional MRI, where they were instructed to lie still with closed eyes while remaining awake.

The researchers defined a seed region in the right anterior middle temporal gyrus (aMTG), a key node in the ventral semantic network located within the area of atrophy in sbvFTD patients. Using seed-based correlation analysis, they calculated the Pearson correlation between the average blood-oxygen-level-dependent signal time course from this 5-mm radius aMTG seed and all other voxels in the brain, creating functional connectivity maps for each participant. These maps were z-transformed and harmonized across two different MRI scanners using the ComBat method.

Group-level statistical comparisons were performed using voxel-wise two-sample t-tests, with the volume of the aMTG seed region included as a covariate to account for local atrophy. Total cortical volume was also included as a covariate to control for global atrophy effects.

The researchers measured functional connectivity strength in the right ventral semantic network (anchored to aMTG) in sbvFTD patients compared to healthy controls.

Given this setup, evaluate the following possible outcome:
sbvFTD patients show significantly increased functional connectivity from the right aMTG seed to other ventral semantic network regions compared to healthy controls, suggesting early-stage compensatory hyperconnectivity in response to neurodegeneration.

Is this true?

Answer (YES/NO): NO